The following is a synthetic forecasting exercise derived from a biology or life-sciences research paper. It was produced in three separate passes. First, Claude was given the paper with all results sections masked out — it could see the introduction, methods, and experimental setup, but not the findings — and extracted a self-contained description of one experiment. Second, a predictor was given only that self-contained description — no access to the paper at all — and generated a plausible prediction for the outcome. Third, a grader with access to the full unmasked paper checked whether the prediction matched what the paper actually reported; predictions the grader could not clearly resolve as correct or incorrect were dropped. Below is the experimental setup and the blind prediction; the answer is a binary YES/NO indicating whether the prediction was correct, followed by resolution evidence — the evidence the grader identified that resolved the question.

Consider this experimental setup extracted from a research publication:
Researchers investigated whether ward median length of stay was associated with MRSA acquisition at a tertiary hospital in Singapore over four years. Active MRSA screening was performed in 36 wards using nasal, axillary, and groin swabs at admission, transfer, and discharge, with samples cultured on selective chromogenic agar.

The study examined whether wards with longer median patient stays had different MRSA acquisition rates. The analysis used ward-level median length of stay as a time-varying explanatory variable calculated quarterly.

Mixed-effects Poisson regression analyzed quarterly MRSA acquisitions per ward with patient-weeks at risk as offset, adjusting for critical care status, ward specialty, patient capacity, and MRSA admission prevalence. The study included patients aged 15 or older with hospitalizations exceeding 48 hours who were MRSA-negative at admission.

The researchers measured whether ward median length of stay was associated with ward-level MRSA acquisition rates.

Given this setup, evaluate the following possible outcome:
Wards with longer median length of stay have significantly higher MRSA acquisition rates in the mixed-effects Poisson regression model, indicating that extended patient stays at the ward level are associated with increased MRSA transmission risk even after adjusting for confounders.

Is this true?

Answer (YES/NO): NO